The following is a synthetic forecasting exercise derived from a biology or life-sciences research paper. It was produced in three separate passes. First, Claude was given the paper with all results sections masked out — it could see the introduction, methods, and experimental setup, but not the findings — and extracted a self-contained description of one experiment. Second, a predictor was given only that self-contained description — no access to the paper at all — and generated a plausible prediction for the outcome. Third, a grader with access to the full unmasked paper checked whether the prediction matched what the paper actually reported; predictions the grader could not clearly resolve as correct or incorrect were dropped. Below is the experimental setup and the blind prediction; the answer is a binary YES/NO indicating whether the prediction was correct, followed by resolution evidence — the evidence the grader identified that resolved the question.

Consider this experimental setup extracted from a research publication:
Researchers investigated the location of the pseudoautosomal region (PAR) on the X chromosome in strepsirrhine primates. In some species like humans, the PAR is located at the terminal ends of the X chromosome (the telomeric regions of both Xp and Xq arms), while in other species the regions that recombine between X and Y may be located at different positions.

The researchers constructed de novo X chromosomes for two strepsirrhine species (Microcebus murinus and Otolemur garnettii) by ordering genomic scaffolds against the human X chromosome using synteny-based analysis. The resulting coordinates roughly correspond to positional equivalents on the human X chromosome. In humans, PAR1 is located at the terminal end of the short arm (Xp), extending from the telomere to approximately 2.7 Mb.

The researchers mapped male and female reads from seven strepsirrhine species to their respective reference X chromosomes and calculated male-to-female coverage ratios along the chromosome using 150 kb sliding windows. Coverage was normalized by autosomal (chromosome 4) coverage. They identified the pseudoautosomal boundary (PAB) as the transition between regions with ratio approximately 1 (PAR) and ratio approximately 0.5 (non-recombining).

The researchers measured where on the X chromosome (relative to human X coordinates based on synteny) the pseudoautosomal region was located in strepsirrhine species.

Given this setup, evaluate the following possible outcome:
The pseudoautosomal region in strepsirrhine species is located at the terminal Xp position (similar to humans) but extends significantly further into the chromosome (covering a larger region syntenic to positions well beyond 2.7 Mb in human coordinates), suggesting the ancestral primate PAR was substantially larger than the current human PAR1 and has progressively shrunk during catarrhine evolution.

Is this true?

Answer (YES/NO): YES